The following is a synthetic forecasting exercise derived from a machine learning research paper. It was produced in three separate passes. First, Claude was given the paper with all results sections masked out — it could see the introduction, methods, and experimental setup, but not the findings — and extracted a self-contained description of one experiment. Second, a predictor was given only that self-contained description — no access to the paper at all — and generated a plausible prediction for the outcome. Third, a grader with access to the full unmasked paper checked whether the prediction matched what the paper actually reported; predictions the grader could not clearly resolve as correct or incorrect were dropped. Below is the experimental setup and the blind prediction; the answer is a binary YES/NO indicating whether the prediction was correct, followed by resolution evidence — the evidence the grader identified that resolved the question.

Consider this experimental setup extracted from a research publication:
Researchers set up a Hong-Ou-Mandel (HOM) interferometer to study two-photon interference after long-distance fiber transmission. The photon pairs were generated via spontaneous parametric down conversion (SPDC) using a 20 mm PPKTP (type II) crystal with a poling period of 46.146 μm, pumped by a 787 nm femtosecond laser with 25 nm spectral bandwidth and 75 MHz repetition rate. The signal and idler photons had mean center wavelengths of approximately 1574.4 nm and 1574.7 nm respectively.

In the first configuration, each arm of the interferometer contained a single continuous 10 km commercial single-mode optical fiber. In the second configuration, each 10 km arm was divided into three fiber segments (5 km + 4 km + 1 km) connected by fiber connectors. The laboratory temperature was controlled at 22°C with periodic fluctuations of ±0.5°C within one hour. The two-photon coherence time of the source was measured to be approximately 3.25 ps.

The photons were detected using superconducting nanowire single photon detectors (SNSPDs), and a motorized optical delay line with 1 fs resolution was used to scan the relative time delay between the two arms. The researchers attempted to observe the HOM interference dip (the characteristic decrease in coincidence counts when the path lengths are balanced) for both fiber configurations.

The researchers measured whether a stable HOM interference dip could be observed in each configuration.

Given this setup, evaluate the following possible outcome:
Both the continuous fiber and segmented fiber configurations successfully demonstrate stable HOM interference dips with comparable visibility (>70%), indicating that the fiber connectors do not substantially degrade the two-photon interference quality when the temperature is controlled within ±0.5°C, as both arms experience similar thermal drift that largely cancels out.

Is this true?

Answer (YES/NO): NO